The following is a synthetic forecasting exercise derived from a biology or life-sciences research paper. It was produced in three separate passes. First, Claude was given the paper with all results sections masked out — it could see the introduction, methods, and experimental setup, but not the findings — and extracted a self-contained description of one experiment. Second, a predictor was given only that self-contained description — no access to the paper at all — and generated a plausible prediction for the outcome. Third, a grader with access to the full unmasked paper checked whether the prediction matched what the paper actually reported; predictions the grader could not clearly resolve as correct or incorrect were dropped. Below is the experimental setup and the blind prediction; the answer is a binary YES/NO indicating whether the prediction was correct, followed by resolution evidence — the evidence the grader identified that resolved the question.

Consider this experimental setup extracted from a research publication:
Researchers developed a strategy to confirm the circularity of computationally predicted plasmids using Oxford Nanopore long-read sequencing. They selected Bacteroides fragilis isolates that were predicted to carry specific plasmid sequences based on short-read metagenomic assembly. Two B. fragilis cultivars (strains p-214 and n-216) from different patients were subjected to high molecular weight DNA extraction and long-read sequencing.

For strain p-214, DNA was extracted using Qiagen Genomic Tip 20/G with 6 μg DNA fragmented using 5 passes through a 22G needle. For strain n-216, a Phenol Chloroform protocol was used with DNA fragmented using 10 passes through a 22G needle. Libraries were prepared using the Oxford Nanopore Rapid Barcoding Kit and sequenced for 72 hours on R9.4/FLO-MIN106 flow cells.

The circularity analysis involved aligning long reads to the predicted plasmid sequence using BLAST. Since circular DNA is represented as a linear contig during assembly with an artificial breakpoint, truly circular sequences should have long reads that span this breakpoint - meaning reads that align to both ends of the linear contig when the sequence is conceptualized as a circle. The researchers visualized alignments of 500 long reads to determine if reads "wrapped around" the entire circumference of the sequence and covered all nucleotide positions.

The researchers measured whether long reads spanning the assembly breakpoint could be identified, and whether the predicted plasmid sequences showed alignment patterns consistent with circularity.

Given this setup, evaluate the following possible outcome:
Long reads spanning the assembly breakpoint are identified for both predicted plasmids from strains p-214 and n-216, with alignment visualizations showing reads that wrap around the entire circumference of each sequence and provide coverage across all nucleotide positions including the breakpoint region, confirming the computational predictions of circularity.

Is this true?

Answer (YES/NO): YES